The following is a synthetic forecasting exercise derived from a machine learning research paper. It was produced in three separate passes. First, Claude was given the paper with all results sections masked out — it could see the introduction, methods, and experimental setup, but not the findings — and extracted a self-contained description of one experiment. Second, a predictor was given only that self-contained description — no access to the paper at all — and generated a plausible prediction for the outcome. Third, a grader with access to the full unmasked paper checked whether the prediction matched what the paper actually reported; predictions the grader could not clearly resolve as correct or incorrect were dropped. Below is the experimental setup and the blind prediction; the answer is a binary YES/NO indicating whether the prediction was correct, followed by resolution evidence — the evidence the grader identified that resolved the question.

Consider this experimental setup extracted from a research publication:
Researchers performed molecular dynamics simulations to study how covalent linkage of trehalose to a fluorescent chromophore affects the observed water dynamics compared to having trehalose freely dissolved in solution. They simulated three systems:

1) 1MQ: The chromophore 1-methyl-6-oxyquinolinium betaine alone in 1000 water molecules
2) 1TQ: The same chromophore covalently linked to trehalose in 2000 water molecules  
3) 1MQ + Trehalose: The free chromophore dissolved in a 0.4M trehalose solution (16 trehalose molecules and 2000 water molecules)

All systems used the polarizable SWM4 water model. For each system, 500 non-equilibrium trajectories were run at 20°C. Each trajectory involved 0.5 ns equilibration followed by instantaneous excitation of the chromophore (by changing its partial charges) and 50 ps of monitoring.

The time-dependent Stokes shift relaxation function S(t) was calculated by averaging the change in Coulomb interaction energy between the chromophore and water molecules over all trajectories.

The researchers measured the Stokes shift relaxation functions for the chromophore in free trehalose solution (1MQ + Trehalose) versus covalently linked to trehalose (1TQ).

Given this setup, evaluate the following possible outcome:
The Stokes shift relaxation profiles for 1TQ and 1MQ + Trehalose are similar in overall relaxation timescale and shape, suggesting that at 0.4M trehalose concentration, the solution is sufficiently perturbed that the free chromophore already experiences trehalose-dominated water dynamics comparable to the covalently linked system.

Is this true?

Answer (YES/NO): NO